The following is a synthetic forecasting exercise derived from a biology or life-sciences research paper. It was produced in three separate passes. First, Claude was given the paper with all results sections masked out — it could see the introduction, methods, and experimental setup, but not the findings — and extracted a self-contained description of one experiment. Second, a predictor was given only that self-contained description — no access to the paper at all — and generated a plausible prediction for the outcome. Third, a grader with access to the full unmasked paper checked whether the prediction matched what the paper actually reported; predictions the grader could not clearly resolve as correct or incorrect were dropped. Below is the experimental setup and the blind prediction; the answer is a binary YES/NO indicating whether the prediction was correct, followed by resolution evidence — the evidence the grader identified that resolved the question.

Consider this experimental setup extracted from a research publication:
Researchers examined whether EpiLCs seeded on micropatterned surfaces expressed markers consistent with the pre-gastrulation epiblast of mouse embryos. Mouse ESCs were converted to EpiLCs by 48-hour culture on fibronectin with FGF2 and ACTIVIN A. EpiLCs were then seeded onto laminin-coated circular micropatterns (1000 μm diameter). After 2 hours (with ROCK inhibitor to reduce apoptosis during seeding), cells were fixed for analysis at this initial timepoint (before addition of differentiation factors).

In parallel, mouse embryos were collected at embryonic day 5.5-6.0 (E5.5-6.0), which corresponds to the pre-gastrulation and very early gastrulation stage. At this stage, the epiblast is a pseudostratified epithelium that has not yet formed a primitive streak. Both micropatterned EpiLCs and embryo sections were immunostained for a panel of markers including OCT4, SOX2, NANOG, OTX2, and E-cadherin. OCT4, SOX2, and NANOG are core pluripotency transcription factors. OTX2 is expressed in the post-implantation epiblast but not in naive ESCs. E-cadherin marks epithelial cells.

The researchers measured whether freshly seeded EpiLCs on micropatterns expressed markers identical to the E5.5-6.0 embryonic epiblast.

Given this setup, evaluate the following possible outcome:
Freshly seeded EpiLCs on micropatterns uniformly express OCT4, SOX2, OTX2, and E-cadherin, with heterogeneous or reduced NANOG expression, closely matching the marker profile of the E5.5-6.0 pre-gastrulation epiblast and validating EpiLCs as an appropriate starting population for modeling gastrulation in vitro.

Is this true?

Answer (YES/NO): NO